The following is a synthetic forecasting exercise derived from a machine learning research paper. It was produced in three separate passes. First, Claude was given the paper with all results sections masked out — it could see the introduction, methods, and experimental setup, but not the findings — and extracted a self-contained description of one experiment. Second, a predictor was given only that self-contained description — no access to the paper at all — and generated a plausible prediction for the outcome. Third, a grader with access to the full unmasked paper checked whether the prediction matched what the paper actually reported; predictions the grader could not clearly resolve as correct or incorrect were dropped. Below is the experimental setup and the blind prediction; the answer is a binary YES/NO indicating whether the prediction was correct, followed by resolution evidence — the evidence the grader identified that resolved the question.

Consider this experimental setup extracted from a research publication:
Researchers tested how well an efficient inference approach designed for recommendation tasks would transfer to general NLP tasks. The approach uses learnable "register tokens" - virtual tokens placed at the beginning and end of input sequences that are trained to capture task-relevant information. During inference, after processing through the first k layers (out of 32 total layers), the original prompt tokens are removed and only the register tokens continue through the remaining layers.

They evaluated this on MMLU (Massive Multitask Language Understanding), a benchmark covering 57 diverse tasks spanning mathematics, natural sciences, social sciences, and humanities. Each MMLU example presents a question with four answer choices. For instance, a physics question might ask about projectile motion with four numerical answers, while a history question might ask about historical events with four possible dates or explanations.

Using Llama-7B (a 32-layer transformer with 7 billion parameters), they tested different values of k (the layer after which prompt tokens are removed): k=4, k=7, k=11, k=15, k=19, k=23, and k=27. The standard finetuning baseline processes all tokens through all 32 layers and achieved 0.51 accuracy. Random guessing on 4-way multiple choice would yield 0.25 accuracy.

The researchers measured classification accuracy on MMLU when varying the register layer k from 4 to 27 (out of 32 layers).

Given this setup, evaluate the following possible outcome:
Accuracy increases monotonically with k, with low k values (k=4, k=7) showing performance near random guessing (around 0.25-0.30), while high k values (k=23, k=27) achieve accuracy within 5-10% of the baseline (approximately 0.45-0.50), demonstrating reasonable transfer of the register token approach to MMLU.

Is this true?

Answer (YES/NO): NO